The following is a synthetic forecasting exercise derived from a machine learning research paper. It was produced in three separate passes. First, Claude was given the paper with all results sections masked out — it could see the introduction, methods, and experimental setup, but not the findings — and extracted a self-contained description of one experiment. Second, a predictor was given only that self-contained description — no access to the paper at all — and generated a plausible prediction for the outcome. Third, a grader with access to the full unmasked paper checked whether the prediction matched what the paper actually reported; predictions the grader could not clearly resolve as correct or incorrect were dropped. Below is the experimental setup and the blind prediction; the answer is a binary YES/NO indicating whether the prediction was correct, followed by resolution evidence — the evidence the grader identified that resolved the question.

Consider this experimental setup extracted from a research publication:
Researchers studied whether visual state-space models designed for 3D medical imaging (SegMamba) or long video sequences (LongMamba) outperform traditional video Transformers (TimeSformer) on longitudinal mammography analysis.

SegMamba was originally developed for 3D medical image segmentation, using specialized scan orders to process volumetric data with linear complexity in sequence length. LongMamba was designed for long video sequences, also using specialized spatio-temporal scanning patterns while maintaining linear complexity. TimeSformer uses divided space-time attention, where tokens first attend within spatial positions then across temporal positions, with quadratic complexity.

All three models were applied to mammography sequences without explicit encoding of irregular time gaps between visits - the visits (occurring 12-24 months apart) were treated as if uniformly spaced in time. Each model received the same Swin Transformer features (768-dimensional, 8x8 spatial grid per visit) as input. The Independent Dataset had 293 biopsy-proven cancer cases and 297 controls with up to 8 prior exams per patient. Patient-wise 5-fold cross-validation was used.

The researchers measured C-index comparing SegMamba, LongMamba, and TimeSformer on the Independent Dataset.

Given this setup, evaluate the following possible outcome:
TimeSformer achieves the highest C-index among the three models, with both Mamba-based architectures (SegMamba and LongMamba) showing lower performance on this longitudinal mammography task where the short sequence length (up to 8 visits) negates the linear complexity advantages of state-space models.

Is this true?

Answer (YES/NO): YES